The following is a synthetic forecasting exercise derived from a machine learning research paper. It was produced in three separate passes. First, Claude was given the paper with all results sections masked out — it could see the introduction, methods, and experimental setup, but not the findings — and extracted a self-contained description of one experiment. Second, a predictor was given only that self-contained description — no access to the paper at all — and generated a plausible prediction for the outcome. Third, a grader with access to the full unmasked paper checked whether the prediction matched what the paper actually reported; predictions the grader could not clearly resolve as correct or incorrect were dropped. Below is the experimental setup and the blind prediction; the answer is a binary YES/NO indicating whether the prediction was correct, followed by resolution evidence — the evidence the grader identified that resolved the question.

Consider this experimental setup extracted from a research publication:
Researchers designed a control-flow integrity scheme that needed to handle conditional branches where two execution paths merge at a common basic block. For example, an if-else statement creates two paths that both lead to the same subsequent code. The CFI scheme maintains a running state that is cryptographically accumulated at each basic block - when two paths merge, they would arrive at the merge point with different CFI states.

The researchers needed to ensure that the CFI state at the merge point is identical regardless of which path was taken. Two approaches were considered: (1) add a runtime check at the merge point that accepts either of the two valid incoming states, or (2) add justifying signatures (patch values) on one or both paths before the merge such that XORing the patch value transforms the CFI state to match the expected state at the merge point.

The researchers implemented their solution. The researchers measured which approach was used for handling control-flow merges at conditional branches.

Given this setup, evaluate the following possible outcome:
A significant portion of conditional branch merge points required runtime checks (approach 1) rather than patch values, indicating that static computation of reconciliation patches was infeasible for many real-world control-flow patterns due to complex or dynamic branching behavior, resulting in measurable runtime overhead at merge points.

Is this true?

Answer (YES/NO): NO